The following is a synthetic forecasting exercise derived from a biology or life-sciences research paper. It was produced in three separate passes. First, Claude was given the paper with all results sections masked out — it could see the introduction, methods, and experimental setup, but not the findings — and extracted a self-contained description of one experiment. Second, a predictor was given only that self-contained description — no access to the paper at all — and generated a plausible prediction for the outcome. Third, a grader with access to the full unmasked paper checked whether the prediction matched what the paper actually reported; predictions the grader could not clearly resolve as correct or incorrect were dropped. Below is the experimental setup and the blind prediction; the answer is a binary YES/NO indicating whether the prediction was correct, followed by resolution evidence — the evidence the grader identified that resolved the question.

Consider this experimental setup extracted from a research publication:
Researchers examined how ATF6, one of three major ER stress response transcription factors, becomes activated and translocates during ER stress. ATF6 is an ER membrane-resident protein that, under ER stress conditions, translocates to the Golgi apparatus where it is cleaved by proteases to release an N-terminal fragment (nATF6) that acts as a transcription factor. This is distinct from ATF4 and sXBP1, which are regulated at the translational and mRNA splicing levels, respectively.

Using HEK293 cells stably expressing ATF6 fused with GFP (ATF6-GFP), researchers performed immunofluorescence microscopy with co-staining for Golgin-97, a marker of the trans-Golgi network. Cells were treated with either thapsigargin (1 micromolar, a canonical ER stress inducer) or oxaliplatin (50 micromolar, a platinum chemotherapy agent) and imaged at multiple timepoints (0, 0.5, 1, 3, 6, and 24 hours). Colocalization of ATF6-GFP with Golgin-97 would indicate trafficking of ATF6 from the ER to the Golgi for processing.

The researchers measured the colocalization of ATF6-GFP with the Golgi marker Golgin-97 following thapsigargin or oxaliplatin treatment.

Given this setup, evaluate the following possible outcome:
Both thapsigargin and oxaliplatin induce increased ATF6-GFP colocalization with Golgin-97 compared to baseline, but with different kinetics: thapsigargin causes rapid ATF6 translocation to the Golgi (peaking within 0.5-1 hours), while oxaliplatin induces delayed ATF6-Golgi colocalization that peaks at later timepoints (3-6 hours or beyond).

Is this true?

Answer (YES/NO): NO